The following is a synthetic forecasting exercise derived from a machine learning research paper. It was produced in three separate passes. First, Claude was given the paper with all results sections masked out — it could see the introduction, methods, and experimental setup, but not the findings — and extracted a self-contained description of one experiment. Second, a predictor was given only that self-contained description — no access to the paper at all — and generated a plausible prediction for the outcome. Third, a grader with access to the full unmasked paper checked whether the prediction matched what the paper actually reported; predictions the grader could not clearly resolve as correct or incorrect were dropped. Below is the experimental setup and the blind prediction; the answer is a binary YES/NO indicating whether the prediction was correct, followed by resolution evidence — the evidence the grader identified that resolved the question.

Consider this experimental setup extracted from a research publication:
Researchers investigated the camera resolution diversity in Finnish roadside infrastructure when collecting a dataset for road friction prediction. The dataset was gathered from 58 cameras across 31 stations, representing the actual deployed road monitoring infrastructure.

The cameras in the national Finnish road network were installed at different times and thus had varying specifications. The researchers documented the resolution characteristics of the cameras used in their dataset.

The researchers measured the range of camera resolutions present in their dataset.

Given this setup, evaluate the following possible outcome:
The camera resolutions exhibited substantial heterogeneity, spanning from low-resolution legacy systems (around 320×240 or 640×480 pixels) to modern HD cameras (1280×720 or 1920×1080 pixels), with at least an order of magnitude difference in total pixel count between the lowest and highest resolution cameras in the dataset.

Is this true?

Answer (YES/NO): NO